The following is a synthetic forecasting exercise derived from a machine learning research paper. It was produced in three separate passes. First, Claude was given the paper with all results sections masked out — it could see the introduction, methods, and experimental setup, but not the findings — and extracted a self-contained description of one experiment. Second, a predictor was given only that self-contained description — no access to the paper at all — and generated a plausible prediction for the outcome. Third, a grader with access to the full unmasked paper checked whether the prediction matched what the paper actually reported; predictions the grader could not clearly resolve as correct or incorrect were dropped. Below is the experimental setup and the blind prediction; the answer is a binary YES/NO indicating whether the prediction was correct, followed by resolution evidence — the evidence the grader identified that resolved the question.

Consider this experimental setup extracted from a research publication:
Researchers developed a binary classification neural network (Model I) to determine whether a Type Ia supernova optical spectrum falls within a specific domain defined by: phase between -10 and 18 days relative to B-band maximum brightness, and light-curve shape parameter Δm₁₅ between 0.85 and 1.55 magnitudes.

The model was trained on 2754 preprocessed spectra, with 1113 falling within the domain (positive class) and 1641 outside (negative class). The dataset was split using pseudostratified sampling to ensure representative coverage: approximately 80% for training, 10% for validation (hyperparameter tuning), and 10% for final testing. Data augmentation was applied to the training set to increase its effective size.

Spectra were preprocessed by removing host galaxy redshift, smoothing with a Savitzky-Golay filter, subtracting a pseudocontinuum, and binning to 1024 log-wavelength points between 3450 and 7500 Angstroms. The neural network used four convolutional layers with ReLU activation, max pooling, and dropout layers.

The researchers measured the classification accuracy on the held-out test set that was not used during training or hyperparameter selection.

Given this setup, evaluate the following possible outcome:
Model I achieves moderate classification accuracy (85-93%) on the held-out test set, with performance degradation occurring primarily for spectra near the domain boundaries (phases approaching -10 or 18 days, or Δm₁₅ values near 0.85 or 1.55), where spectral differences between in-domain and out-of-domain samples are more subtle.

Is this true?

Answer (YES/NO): NO